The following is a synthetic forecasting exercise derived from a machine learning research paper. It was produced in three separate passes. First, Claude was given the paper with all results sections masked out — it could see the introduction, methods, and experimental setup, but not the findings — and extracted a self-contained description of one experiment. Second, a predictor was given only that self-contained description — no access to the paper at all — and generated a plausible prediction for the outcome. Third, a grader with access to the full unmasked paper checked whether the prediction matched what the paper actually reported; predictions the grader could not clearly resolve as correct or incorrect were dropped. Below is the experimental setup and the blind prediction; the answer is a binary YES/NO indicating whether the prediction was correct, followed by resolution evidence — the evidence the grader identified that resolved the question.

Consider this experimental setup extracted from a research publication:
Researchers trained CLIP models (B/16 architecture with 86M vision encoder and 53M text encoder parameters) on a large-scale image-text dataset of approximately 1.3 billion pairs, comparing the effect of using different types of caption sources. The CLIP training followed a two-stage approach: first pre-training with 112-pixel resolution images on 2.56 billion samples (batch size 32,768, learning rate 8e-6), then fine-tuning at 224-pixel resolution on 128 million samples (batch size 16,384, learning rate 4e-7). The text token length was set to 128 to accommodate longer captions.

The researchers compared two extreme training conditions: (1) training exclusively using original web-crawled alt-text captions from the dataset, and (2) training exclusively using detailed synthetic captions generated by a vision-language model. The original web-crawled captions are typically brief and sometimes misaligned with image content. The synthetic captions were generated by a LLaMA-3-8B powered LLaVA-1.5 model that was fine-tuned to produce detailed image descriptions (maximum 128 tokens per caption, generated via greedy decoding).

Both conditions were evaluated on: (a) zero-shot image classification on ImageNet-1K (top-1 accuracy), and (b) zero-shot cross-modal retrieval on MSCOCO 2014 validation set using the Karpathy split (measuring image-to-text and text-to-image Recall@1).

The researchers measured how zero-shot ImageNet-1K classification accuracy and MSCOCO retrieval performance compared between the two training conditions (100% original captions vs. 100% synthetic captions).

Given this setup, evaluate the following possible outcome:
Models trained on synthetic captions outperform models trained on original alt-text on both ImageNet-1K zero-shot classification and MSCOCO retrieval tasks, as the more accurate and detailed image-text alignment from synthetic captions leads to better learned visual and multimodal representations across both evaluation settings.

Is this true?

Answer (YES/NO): NO